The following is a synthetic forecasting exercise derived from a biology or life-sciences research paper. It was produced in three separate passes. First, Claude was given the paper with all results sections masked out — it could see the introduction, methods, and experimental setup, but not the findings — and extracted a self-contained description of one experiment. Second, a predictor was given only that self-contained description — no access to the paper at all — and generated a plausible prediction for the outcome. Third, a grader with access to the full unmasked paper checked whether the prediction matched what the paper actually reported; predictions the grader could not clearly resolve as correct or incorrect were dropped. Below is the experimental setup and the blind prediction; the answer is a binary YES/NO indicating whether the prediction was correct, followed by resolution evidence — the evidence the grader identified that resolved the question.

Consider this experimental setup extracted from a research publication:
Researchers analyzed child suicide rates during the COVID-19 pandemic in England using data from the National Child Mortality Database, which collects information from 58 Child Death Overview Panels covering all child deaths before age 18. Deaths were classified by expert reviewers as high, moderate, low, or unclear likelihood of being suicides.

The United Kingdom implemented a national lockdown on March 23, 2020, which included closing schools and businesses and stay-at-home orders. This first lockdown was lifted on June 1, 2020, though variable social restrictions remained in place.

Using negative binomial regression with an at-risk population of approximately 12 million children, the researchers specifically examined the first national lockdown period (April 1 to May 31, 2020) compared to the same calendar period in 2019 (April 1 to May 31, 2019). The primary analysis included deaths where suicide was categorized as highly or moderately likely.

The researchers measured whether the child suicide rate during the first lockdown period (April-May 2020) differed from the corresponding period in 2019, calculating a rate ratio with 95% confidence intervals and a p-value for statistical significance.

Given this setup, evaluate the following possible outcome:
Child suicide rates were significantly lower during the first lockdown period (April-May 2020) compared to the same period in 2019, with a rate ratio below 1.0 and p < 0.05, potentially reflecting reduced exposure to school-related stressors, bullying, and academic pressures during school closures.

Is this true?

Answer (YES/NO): NO